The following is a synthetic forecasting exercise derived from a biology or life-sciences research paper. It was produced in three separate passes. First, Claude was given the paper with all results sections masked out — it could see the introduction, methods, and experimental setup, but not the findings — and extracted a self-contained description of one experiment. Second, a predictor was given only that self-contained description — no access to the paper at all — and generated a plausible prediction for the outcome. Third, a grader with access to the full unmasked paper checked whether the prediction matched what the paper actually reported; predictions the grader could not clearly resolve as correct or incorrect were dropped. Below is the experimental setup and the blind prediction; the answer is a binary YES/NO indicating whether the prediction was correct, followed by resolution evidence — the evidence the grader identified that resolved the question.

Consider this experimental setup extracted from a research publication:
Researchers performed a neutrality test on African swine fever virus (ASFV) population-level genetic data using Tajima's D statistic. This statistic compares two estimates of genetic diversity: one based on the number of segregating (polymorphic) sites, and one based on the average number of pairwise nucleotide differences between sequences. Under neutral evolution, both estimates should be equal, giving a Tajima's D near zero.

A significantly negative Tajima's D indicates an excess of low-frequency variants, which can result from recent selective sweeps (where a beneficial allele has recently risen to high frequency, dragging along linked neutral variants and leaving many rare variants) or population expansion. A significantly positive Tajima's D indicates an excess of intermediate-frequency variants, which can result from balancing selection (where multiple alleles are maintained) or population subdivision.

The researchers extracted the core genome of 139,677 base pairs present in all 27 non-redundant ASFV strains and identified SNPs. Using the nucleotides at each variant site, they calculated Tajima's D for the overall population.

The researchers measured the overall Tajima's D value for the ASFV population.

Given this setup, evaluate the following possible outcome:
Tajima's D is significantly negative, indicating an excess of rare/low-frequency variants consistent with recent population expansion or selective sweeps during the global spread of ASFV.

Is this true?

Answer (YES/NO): YES